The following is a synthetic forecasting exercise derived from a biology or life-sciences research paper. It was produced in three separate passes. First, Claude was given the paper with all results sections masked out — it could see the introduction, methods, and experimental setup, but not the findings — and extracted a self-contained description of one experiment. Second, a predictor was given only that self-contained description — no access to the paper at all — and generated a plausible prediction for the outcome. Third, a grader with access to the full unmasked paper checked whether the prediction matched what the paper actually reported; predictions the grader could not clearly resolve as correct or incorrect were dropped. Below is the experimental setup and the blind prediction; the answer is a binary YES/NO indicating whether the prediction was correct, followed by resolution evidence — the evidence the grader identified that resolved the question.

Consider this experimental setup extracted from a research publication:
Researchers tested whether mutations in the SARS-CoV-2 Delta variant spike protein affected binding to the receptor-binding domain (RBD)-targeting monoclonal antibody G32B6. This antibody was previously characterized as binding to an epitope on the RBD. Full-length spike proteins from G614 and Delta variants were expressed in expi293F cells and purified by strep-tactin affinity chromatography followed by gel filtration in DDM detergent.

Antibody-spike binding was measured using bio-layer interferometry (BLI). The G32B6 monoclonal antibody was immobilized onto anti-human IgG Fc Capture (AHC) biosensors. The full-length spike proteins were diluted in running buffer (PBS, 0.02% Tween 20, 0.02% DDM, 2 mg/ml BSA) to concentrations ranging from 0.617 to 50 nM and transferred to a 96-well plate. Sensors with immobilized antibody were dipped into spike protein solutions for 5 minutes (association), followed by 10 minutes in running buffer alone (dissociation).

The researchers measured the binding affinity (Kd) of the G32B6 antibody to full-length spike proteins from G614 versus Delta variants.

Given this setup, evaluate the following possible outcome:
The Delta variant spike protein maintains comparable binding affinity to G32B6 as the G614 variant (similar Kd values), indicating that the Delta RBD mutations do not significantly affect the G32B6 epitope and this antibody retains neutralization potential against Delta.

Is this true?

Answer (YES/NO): YES